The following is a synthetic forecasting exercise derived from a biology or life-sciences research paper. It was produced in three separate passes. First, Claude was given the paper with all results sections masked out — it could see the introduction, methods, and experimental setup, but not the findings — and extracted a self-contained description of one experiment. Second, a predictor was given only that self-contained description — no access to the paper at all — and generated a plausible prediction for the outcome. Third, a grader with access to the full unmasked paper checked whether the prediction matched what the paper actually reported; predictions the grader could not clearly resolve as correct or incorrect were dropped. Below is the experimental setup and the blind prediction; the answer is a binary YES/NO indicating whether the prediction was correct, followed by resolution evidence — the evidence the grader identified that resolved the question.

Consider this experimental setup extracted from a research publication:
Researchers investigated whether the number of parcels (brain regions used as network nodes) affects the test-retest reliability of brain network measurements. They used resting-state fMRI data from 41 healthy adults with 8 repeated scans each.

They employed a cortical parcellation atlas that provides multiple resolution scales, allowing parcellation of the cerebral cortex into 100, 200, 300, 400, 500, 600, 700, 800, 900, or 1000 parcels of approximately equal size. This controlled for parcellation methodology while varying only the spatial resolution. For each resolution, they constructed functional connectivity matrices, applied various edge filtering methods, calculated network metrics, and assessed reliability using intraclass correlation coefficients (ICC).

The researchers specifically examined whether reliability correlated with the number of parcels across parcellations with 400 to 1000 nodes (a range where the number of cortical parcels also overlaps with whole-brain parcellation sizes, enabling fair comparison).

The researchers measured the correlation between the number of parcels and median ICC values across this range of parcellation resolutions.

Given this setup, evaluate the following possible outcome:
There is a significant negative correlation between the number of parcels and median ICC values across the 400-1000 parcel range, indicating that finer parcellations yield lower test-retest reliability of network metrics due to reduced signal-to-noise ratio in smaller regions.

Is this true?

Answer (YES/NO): NO